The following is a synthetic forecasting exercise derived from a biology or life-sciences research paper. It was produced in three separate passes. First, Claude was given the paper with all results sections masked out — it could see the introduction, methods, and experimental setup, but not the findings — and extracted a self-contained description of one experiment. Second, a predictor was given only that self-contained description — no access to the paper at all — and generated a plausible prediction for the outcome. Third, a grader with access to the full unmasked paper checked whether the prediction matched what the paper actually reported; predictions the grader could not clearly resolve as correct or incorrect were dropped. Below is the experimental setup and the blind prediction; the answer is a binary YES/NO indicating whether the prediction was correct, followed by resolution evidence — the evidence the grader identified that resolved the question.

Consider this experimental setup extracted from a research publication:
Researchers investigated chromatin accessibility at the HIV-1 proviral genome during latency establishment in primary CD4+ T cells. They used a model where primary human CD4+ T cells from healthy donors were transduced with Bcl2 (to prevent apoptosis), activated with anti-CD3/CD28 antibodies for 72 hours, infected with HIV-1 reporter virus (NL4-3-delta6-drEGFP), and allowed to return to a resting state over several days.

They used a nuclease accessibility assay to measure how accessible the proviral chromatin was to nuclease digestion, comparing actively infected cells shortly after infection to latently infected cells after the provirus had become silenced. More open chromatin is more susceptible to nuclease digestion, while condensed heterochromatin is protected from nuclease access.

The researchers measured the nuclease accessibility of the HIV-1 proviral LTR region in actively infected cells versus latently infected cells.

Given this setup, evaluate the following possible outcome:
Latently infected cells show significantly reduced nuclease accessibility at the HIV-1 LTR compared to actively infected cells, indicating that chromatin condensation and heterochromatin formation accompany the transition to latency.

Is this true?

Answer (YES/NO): YES